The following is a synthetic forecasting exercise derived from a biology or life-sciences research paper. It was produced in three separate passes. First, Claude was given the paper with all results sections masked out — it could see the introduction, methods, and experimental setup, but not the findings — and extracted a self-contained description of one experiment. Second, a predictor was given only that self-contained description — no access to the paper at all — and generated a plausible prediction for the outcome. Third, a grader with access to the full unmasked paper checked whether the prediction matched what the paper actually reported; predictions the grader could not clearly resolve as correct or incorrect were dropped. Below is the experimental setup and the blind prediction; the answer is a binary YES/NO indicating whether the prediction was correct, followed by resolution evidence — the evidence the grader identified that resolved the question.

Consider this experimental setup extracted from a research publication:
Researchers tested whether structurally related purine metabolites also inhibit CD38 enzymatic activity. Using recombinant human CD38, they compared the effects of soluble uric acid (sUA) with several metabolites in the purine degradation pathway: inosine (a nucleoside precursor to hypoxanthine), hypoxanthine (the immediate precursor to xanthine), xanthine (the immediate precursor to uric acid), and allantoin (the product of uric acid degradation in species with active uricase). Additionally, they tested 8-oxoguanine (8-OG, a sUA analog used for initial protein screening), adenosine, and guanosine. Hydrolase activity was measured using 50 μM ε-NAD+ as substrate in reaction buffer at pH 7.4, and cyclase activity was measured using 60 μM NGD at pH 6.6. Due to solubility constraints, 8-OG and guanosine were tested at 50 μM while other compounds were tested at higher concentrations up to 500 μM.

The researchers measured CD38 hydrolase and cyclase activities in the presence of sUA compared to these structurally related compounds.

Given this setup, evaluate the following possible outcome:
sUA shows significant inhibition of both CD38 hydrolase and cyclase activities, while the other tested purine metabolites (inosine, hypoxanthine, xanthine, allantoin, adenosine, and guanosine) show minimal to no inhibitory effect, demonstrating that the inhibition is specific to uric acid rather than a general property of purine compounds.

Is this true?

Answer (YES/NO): YES